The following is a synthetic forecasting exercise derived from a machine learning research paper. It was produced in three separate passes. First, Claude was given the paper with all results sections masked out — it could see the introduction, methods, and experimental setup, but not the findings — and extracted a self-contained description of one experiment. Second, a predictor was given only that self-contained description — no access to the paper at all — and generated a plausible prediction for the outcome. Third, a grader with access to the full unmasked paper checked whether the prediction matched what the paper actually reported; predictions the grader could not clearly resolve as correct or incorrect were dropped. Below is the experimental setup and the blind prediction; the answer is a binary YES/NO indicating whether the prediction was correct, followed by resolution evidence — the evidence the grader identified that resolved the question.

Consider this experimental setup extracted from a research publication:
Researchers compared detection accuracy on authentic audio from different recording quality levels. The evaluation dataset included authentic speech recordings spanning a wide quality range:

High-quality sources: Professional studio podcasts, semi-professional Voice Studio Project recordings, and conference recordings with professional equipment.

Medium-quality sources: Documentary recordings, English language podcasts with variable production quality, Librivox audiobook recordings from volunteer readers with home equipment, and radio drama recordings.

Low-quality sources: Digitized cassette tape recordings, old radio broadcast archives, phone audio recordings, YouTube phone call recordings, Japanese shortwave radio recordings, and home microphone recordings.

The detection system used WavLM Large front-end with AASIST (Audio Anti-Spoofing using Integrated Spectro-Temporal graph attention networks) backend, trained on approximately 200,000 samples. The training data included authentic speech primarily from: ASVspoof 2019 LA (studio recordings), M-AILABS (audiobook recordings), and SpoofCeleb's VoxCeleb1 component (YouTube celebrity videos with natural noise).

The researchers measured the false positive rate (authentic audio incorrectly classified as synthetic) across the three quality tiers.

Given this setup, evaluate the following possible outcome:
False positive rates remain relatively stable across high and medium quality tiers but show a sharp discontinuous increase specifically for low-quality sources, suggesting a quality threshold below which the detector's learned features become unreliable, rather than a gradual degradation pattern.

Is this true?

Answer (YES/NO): NO